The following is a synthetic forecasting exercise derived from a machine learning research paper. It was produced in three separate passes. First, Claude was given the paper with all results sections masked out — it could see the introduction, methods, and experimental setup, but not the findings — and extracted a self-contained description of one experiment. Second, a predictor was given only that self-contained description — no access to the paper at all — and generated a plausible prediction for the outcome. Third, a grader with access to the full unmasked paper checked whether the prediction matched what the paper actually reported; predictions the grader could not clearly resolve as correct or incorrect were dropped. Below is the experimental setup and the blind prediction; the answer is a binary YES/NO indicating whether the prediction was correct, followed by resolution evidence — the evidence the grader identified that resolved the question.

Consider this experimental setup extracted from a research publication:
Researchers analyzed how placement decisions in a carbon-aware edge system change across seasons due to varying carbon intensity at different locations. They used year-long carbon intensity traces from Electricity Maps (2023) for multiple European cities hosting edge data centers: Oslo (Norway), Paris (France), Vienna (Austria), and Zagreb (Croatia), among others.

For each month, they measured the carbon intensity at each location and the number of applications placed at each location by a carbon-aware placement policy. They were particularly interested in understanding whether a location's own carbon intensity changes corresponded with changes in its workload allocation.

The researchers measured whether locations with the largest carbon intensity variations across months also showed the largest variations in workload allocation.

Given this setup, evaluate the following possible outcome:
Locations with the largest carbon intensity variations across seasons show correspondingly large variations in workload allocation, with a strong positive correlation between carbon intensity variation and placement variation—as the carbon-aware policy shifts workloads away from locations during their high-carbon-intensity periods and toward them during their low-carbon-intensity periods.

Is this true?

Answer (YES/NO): NO